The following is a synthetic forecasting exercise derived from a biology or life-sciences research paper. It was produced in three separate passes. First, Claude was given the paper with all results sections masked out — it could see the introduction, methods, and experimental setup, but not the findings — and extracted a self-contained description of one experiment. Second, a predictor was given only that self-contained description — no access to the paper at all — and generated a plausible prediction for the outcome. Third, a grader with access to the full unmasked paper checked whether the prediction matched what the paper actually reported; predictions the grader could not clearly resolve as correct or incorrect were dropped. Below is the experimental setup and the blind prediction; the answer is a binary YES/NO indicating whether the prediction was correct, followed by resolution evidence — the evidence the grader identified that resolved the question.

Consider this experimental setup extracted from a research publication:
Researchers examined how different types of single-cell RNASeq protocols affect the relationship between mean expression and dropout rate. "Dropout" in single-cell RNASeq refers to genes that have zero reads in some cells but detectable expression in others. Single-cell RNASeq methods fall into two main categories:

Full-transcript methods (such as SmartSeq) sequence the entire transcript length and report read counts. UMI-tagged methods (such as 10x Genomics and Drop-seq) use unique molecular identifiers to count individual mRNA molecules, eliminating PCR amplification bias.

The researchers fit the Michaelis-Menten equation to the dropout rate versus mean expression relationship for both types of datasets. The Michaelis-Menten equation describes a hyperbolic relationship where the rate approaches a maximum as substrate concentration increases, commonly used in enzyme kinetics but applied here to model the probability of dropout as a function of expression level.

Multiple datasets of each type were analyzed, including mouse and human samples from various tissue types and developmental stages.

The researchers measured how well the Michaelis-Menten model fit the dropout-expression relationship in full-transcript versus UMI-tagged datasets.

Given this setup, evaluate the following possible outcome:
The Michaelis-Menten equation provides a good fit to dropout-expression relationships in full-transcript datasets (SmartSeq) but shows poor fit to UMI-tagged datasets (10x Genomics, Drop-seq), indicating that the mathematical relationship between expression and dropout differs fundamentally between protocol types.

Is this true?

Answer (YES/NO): YES